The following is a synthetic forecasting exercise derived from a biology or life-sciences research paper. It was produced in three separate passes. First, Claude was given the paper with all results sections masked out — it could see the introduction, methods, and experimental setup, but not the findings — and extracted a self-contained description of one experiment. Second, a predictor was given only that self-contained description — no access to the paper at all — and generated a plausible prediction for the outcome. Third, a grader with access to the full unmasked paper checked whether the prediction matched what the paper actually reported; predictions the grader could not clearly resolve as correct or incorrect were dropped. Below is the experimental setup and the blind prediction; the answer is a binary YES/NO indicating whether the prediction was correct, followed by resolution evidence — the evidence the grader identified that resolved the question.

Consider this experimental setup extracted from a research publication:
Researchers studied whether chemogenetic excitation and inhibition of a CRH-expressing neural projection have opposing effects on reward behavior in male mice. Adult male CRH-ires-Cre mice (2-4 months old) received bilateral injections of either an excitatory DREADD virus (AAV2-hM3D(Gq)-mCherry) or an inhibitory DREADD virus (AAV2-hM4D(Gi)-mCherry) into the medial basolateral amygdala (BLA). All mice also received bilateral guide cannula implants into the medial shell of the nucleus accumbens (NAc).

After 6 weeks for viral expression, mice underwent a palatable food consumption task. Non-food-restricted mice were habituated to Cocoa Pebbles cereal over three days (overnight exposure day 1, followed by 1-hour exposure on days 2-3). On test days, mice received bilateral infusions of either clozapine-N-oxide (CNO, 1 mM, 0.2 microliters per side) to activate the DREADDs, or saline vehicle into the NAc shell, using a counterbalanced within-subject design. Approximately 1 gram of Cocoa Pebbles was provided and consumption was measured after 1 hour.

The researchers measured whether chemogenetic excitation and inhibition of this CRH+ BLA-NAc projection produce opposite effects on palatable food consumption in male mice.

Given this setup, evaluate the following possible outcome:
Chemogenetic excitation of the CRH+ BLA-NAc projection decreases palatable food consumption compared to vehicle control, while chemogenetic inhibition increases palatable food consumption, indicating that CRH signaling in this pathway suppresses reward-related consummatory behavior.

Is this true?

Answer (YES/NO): YES